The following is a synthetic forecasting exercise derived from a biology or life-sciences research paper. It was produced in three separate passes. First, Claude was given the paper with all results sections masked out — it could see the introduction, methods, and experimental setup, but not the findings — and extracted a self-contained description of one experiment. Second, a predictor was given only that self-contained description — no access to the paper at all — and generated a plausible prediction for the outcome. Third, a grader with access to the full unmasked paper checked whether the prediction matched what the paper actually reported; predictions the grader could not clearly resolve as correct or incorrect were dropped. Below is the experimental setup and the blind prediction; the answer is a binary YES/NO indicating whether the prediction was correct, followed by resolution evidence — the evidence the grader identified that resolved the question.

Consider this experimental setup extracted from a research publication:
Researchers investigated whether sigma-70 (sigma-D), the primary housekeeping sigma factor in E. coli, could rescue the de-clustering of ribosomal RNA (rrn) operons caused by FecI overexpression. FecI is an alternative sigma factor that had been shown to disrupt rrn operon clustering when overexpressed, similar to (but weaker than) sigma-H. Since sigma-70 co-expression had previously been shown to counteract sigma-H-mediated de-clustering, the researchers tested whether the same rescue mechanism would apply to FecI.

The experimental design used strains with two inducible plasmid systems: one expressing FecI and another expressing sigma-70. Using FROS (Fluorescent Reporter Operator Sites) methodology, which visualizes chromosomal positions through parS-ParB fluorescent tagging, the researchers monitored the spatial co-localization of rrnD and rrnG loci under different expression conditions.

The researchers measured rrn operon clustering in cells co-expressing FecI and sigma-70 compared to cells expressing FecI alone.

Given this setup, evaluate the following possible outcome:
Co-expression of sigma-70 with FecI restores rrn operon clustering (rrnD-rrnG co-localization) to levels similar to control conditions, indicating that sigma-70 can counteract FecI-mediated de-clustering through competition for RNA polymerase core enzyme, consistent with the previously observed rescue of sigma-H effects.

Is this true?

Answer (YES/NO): YES